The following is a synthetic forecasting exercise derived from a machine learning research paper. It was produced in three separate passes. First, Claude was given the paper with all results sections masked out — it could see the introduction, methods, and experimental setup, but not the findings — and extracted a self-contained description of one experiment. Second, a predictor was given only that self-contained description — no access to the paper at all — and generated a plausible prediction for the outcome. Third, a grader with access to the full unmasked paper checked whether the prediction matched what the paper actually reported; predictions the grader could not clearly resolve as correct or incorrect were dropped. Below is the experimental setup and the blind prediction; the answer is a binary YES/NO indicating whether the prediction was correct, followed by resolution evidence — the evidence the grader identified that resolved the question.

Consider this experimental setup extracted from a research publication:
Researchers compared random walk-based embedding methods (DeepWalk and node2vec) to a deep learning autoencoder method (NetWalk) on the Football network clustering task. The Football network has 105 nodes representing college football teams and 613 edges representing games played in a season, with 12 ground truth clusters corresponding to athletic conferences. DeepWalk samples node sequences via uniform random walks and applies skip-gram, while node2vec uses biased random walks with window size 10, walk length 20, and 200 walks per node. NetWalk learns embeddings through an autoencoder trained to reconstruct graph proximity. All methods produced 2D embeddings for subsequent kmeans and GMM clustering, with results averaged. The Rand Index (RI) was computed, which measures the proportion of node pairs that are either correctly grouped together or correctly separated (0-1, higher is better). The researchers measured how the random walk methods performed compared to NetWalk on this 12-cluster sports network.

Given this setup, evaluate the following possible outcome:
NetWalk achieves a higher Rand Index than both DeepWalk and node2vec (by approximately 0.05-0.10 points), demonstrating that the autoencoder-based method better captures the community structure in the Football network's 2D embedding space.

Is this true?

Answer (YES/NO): NO